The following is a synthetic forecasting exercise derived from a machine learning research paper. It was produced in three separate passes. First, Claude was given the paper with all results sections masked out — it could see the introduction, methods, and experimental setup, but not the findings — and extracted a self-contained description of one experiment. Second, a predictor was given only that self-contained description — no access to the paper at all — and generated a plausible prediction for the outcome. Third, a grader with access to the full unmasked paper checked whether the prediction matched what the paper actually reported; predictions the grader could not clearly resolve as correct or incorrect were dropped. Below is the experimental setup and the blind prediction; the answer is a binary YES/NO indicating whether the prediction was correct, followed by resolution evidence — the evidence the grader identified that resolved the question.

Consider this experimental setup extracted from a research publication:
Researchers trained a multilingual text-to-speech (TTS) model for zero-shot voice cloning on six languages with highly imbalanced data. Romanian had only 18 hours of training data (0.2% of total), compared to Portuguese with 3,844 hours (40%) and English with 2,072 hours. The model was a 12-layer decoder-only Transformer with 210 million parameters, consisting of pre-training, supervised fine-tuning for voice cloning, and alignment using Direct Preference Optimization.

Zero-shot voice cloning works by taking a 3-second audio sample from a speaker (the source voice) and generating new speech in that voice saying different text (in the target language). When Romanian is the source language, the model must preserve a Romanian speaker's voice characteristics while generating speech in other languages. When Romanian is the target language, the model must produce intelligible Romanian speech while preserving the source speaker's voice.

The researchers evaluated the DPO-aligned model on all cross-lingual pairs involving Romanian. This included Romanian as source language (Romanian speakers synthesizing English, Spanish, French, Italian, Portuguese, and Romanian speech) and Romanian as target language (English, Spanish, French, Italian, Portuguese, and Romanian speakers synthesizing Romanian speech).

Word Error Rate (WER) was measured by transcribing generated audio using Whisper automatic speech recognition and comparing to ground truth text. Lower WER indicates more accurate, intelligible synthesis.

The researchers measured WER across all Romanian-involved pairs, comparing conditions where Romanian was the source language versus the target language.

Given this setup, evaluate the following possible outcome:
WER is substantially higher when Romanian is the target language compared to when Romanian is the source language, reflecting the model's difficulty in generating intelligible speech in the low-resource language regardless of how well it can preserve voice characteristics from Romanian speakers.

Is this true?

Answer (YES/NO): YES